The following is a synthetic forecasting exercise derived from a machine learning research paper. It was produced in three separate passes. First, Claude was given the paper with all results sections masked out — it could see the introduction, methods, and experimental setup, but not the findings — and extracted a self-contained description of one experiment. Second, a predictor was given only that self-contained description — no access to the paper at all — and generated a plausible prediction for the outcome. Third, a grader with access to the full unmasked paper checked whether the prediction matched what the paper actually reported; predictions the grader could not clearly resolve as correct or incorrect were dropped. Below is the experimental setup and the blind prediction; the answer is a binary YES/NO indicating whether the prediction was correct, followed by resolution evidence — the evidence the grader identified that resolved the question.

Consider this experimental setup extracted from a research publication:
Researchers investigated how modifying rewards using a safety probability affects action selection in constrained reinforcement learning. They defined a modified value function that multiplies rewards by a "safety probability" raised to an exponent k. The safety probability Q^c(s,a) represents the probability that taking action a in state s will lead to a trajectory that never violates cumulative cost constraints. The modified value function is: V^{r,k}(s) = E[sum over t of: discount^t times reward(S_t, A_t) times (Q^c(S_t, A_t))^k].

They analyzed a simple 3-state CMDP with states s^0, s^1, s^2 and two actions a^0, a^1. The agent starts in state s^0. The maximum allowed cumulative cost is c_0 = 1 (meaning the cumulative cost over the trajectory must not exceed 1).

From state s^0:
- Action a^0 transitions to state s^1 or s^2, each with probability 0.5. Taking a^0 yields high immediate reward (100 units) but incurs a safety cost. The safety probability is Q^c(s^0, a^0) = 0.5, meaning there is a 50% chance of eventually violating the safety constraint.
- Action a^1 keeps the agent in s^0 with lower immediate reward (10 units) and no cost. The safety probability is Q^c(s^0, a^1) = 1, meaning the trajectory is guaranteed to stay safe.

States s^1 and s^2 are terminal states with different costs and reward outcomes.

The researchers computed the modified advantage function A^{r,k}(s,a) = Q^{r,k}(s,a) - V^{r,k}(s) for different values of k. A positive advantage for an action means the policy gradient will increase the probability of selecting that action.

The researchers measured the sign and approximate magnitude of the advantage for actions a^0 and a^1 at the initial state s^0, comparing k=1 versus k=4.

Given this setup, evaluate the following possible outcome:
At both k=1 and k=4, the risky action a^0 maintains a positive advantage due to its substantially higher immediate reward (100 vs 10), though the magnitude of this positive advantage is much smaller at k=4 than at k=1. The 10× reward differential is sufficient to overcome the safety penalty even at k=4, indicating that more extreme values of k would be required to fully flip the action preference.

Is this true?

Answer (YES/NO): NO